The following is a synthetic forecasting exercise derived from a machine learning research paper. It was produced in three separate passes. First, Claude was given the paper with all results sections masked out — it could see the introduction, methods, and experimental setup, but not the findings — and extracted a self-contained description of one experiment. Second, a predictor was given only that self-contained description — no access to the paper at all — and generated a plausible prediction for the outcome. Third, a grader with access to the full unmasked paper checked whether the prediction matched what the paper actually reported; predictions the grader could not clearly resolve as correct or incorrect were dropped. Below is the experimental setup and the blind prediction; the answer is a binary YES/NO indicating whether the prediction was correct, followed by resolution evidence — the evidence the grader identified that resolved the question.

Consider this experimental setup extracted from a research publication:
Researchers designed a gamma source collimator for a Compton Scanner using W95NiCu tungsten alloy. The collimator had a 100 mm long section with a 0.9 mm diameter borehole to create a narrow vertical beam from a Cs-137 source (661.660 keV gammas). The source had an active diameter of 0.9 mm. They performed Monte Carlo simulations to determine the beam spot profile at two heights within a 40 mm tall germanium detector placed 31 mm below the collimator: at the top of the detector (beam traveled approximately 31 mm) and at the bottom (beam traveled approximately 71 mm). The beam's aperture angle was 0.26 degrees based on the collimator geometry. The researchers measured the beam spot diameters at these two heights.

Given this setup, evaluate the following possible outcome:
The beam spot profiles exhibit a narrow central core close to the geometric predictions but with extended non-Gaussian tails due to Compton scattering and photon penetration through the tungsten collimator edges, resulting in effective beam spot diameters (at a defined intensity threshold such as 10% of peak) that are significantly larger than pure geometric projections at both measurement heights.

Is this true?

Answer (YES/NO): NO